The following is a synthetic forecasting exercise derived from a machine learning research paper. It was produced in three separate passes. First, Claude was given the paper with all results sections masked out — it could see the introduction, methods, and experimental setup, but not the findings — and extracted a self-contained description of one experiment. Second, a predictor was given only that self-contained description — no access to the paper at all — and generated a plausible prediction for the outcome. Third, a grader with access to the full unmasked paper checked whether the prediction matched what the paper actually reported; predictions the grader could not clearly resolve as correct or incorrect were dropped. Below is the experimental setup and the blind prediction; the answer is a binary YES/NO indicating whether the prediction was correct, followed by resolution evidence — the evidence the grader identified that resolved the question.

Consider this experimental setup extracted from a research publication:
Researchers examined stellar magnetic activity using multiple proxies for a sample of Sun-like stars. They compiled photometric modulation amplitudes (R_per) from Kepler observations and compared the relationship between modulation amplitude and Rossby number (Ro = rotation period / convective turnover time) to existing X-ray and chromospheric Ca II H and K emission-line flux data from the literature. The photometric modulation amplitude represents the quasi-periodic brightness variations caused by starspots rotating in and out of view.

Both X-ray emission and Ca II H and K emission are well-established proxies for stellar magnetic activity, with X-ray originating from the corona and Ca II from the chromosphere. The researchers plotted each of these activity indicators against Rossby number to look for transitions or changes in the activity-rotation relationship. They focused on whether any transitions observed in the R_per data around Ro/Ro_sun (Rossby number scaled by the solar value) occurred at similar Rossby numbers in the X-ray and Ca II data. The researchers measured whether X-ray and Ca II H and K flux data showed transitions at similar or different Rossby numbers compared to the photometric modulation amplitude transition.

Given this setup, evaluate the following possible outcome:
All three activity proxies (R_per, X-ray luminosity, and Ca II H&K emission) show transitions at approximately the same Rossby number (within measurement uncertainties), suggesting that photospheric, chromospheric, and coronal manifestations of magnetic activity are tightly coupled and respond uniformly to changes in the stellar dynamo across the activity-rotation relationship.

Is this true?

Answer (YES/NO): YES